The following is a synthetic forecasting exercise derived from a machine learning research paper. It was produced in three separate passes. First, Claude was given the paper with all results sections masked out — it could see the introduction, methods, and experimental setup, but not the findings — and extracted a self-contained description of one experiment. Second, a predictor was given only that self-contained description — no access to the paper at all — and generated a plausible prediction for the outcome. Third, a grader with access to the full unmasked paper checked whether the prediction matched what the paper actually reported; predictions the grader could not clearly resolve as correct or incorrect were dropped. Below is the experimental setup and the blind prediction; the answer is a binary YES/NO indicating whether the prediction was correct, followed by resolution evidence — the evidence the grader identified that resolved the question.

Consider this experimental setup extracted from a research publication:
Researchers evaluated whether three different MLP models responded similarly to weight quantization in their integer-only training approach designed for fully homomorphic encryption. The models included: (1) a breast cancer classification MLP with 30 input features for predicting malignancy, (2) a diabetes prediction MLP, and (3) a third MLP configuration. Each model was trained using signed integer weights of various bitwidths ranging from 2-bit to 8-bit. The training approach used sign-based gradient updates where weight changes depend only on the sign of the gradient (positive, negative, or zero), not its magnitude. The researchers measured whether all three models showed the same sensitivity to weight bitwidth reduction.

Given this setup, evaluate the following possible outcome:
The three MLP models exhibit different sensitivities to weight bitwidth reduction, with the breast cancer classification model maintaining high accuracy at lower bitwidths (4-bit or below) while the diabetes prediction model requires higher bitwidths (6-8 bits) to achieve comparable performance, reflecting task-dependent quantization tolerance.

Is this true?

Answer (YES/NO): NO